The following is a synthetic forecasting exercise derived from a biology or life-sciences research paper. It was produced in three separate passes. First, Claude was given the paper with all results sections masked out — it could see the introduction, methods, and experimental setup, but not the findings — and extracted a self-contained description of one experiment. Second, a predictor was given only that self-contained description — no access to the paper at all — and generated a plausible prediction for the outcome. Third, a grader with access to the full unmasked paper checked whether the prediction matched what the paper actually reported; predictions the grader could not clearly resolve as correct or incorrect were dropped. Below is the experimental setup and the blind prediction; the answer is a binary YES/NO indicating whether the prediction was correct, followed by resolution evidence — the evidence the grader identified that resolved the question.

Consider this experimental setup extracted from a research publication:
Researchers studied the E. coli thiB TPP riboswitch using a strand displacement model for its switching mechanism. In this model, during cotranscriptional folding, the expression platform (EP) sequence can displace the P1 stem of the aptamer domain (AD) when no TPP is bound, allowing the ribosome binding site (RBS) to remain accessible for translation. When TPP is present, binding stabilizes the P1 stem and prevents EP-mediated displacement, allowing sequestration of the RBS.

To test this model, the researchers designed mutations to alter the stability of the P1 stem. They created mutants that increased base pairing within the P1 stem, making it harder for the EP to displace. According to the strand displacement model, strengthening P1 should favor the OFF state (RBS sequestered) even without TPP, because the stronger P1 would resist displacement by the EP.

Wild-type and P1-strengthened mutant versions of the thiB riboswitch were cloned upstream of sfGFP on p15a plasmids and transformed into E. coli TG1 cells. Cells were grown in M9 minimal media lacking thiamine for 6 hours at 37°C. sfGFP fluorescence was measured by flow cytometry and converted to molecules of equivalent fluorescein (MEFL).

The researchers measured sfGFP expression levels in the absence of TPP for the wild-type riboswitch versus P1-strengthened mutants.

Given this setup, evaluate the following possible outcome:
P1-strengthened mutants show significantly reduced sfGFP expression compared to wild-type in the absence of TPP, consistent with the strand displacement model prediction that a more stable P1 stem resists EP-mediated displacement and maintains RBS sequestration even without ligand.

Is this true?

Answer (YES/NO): YES